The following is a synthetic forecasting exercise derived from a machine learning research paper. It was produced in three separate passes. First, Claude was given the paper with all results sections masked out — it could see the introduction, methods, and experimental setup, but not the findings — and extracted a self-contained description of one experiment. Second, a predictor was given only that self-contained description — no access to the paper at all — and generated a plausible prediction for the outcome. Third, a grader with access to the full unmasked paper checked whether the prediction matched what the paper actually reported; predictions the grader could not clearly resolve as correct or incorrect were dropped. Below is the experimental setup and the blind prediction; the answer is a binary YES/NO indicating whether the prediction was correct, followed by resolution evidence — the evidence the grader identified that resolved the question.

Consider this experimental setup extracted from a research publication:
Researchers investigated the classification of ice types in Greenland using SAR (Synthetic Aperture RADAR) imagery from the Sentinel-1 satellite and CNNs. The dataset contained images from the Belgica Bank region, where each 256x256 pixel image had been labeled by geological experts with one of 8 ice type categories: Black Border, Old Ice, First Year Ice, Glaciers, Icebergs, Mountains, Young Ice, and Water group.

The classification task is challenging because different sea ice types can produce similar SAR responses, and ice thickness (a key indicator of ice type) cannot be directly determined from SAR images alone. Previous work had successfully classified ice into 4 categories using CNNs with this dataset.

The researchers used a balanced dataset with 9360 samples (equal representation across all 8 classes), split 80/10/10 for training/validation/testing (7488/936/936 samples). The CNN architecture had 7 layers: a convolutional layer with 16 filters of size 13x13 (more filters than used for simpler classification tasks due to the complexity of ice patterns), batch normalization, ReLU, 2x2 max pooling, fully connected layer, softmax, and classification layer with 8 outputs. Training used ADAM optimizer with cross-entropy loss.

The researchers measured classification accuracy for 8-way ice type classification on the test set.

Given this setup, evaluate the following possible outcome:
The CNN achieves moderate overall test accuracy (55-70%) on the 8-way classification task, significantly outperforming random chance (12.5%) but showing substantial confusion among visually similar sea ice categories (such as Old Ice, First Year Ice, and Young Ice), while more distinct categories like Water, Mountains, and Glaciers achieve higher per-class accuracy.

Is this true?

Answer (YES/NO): NO